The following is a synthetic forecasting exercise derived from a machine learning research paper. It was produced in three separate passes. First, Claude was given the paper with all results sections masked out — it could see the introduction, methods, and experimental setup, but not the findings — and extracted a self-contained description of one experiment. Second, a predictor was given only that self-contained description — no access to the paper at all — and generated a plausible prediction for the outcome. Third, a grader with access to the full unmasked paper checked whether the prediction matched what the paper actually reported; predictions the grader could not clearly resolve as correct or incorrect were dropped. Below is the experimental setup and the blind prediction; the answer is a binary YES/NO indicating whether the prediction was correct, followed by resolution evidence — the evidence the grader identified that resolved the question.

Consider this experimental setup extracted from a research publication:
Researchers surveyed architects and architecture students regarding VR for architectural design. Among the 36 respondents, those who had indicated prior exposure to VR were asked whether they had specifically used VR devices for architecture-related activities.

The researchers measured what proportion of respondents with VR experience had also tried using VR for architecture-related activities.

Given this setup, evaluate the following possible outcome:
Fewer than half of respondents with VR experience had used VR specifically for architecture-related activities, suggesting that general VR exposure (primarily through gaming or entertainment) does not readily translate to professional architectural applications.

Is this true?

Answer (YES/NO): NO